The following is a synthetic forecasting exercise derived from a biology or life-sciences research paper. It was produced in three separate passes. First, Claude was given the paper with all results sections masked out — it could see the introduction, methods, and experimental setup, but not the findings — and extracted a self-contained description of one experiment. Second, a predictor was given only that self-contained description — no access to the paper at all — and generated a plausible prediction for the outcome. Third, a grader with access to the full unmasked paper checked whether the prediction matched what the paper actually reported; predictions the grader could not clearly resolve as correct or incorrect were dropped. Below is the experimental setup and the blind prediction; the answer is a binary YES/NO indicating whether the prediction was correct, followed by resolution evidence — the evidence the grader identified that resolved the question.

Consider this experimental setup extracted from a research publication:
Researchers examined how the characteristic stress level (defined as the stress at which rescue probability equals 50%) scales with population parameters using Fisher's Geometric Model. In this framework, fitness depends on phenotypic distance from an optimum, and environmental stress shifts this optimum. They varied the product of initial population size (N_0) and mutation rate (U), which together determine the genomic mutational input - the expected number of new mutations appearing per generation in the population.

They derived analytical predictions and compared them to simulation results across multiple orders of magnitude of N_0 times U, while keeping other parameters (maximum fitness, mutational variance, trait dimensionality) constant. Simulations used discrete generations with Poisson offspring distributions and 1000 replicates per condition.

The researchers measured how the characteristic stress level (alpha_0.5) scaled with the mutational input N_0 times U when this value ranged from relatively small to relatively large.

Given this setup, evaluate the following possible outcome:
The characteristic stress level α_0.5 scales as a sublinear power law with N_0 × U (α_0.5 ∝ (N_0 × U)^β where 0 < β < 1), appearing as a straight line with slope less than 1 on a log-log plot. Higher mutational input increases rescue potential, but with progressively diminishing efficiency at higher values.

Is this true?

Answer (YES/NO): NO